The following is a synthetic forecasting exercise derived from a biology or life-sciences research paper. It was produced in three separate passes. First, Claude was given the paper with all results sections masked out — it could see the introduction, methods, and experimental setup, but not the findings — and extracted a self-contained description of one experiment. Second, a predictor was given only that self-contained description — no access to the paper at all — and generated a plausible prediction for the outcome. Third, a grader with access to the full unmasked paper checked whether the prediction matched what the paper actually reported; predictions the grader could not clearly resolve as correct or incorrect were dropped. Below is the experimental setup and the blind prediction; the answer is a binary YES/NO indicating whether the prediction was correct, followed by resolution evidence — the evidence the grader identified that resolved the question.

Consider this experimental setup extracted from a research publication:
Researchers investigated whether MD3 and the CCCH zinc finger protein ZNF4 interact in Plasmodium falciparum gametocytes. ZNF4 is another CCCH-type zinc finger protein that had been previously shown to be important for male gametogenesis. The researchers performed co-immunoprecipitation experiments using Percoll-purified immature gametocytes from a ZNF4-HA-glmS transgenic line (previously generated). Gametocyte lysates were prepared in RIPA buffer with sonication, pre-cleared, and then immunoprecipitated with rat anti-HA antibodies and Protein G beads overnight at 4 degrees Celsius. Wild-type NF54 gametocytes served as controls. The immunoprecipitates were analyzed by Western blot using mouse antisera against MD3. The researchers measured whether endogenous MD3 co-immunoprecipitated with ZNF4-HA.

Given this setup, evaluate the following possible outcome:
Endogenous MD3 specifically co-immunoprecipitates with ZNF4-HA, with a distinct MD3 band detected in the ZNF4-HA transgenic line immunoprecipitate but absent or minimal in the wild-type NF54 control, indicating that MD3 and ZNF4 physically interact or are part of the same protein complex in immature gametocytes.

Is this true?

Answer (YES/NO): YES